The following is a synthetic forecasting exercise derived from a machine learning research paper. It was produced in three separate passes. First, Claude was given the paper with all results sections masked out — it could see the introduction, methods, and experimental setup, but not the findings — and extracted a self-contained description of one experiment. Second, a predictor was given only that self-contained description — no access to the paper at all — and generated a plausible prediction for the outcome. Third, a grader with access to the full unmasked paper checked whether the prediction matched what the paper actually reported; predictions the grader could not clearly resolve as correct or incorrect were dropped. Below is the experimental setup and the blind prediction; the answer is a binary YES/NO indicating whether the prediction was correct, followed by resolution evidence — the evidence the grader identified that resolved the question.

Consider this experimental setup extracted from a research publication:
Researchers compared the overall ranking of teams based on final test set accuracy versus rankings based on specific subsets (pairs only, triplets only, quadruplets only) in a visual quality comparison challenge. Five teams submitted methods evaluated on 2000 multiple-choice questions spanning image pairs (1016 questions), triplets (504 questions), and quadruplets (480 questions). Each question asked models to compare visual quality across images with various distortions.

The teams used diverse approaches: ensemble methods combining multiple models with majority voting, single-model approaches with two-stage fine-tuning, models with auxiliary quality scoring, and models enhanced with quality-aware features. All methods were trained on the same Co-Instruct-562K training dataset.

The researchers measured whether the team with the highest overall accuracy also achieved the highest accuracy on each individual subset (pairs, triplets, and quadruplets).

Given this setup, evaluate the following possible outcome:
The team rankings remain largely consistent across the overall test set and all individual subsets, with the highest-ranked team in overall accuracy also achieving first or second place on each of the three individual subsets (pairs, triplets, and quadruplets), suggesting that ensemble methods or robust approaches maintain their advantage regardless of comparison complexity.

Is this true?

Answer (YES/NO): NO